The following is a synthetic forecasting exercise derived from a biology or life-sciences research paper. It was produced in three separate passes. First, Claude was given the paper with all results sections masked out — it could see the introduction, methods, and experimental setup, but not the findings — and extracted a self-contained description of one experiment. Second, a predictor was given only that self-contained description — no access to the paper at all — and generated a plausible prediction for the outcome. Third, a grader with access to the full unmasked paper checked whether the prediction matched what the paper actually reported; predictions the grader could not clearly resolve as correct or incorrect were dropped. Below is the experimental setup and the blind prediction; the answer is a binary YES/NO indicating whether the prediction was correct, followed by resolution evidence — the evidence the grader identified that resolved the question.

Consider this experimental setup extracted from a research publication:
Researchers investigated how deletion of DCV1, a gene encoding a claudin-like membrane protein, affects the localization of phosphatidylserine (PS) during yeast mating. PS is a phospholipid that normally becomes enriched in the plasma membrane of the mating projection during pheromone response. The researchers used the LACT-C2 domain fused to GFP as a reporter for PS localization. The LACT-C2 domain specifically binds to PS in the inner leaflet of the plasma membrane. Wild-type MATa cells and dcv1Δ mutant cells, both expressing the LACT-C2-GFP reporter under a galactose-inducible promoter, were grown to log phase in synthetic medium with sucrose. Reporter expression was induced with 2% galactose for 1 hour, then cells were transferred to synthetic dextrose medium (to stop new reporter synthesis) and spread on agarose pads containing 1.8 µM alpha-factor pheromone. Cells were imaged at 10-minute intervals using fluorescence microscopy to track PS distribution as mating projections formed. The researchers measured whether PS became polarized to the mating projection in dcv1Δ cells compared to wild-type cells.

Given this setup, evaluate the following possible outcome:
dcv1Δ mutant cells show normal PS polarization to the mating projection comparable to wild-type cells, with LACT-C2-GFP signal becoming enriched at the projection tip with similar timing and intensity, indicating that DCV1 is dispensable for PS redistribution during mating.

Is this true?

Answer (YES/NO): NO